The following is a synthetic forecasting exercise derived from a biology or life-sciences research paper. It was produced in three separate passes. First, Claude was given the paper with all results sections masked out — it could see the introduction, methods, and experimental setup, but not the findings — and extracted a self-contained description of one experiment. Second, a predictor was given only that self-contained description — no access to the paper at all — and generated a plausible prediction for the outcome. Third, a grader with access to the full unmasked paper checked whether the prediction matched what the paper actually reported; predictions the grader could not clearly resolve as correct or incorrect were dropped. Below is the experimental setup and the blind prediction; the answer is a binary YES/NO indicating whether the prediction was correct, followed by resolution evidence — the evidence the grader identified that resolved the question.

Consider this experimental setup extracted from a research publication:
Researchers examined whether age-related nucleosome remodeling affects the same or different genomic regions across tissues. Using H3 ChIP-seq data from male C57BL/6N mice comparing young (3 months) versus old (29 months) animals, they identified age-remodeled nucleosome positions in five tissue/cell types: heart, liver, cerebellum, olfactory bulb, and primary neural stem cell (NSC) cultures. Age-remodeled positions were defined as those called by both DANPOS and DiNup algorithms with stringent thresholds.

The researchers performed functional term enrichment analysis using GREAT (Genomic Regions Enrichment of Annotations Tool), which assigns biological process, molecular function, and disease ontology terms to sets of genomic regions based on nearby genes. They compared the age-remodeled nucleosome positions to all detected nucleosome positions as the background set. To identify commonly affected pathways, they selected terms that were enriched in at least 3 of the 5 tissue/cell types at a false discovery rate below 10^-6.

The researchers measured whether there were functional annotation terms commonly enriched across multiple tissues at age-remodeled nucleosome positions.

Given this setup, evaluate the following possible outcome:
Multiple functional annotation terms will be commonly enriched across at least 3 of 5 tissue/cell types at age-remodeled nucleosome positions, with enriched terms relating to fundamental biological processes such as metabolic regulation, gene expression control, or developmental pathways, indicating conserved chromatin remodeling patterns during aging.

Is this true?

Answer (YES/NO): NO